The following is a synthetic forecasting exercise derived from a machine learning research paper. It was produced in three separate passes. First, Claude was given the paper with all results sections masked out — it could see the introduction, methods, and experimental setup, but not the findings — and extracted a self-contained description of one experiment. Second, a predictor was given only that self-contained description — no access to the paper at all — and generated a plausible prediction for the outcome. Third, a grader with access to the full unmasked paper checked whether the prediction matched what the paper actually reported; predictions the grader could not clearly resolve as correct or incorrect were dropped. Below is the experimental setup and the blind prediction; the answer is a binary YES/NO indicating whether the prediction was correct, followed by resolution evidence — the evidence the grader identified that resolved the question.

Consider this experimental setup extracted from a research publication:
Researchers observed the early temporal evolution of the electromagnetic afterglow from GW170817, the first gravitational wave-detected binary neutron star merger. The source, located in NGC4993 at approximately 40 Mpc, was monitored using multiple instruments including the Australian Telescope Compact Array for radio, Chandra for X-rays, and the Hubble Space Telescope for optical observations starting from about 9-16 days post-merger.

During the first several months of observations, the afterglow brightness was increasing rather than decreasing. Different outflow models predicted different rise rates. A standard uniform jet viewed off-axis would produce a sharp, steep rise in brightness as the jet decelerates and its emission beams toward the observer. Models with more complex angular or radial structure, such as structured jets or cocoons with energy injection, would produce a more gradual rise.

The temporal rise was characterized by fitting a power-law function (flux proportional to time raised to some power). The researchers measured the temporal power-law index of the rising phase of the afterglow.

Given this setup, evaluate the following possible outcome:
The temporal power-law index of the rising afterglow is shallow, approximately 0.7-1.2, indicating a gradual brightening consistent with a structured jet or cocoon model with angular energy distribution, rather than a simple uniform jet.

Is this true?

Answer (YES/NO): YES